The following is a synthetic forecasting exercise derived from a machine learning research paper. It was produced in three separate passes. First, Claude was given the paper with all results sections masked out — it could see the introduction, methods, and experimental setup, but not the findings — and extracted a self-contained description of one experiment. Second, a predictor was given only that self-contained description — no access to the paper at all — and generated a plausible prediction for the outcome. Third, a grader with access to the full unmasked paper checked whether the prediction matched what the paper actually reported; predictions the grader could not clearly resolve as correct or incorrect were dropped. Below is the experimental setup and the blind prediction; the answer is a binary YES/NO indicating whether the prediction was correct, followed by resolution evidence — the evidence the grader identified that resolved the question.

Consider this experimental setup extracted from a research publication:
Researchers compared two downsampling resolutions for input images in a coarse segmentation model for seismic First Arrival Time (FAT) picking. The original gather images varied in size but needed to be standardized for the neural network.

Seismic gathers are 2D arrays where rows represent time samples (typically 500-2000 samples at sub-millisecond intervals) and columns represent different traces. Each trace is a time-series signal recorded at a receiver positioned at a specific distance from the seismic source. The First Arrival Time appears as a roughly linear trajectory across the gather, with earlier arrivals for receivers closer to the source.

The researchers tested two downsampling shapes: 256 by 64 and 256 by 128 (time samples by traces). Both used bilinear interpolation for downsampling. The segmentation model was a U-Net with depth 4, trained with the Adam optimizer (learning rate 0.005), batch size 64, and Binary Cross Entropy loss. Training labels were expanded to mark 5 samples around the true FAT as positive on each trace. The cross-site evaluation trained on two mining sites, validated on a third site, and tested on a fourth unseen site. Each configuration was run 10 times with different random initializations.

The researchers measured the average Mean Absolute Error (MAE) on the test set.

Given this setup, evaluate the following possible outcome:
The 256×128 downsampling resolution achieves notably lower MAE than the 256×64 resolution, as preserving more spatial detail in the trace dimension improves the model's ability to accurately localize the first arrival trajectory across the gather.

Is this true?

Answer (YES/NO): NO